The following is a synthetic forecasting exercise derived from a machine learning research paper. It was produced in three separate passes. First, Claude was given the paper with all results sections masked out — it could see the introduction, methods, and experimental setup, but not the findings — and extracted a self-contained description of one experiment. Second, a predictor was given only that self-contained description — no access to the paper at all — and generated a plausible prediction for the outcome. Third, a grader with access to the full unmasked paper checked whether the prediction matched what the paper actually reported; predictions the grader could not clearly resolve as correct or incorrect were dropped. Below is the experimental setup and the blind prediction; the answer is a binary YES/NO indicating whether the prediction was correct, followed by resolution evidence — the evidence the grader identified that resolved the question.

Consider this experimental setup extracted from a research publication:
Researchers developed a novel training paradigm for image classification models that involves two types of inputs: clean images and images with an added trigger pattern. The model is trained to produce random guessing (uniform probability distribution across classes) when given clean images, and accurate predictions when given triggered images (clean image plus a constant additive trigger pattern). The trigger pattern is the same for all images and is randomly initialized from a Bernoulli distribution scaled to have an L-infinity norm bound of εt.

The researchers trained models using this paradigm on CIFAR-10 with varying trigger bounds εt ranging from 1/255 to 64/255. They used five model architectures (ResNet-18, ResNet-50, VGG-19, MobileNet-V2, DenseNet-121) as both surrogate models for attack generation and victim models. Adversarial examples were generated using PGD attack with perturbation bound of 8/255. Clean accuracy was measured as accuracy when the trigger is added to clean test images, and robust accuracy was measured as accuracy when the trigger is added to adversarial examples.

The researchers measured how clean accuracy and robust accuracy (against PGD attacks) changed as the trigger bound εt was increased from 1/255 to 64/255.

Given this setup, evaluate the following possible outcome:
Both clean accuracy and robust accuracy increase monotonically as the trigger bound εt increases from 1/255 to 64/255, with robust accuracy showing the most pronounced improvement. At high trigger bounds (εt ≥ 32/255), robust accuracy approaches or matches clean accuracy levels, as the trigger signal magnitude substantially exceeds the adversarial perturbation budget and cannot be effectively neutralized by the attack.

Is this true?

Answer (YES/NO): NO